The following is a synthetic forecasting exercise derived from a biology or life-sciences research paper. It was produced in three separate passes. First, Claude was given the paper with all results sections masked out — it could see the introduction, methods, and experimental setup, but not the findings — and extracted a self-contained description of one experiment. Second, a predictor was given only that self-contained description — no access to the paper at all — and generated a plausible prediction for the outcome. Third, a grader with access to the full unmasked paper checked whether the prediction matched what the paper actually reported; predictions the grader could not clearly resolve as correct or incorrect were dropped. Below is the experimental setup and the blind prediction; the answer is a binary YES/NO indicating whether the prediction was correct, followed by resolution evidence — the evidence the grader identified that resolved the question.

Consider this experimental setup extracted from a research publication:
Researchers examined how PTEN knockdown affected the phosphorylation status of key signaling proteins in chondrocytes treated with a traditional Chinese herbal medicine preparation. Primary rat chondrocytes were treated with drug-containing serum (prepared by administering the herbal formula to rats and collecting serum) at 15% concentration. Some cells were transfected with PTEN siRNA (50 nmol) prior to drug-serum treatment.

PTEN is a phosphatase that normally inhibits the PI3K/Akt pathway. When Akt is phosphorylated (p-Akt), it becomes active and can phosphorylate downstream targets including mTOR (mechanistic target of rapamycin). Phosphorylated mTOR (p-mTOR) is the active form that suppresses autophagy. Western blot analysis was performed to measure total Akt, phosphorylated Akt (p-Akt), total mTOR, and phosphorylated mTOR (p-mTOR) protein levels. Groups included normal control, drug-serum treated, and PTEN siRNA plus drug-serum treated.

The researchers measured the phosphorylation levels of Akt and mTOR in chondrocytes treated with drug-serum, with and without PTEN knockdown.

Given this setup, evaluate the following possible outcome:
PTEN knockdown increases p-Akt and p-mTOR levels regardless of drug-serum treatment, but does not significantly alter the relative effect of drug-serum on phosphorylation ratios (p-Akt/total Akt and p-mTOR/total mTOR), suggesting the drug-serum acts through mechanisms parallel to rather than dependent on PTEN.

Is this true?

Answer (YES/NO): NO